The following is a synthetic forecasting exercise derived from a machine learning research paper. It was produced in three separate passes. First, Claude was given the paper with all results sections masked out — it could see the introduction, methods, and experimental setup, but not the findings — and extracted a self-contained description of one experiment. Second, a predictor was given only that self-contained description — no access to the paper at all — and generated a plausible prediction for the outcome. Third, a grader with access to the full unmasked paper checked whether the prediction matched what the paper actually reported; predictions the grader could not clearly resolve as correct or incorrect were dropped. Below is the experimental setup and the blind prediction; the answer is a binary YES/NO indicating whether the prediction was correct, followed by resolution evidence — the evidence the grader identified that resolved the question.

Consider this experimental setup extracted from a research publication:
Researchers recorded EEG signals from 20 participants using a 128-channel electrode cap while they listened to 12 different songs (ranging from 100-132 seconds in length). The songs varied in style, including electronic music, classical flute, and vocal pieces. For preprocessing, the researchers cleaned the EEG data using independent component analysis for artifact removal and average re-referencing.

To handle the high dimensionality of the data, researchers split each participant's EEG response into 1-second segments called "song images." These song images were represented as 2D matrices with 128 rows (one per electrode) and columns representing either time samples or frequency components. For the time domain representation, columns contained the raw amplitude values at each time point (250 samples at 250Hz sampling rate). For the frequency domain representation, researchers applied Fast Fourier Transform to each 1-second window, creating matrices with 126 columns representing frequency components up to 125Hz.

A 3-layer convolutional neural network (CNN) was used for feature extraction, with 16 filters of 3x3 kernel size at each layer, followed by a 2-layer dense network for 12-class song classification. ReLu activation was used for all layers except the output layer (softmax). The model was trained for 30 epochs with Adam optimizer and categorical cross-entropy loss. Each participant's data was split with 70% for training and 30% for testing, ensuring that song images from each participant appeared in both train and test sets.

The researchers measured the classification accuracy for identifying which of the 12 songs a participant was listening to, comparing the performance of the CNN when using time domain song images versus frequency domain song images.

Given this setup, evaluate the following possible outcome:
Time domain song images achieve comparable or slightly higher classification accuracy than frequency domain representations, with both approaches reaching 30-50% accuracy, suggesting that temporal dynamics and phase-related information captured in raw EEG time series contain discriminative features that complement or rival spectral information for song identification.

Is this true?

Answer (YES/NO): NO